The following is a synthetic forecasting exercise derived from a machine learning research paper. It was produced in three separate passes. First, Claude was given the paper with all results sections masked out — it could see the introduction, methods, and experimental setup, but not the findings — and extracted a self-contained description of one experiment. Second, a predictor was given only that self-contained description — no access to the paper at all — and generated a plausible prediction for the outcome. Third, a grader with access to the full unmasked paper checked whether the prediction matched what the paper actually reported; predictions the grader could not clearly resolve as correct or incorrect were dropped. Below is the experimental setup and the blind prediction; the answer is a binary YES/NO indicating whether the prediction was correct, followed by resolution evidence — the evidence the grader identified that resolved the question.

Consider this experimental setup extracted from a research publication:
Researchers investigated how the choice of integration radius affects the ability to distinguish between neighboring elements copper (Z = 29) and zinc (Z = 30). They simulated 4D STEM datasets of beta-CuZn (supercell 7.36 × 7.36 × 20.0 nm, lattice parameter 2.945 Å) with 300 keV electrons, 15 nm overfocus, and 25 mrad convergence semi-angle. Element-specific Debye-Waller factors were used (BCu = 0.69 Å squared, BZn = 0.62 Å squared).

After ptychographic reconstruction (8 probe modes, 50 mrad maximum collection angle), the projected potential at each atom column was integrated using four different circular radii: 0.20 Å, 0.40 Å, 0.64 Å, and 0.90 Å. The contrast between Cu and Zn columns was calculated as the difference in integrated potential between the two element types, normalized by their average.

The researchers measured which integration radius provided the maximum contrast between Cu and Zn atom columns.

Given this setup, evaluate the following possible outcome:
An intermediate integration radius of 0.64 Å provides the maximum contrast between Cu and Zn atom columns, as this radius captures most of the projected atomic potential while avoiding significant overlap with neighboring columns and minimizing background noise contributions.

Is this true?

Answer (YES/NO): NO